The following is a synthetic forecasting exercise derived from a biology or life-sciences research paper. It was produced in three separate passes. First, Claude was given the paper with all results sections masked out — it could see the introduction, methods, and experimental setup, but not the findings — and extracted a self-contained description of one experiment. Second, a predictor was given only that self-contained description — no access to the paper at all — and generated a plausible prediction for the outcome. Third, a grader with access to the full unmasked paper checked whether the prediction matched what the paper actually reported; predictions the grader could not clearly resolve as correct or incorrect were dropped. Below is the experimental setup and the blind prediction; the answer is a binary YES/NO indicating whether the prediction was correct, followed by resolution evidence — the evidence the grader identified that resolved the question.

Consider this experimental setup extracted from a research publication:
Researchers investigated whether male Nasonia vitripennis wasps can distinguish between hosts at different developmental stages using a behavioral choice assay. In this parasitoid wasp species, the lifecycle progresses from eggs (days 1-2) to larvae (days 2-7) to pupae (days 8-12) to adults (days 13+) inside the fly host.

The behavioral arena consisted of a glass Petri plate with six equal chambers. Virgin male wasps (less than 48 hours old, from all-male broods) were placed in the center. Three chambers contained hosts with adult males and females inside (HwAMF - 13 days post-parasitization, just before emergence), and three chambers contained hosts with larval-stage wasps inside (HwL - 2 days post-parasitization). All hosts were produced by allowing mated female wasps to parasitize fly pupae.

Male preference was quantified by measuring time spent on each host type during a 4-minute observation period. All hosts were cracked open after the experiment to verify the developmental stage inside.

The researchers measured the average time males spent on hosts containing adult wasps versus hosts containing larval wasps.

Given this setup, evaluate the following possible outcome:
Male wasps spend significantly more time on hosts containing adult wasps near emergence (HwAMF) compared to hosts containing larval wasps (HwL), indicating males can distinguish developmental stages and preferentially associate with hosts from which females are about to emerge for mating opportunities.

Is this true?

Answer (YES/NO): YES